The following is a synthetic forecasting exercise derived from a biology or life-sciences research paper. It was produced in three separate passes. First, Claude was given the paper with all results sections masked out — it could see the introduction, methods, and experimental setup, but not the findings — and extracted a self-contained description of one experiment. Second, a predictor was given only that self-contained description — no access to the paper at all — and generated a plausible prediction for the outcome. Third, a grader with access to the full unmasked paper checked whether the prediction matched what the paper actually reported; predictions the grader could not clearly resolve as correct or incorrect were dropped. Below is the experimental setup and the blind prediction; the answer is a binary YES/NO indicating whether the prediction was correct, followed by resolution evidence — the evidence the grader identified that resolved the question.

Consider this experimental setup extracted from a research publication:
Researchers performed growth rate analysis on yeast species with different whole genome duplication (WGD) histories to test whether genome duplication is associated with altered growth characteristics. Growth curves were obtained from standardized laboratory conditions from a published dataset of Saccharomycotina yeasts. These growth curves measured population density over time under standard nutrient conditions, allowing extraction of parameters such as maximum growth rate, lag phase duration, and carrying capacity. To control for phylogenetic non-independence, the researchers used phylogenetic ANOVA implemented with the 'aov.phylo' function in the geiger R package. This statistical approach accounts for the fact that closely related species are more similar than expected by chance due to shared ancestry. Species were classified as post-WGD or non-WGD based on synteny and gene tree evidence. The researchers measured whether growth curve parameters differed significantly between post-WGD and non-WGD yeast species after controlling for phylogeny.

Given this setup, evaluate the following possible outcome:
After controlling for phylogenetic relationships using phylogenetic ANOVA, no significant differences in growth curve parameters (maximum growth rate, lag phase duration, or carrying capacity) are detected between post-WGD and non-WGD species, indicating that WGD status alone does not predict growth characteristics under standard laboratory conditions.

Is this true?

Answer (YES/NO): NO